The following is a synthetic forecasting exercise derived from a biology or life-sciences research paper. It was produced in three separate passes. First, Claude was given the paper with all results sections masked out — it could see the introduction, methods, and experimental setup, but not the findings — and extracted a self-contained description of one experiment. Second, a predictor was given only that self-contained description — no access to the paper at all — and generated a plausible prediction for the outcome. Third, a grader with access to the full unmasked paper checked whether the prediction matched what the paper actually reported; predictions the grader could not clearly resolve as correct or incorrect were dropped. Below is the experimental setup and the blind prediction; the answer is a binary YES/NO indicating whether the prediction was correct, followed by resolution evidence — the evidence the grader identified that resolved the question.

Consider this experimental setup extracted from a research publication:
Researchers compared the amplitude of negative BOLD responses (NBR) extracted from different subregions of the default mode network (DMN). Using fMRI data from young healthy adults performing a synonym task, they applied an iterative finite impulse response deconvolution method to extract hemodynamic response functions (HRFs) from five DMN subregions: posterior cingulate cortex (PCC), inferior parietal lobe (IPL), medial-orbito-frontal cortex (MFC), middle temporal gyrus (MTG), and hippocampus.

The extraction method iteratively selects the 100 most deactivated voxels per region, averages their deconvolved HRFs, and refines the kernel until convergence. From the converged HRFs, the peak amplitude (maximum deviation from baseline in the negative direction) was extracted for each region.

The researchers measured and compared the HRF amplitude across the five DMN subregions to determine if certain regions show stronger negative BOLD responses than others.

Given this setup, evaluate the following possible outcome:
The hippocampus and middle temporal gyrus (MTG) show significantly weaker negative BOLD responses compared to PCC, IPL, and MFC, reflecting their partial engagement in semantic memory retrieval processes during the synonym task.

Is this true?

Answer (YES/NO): NO